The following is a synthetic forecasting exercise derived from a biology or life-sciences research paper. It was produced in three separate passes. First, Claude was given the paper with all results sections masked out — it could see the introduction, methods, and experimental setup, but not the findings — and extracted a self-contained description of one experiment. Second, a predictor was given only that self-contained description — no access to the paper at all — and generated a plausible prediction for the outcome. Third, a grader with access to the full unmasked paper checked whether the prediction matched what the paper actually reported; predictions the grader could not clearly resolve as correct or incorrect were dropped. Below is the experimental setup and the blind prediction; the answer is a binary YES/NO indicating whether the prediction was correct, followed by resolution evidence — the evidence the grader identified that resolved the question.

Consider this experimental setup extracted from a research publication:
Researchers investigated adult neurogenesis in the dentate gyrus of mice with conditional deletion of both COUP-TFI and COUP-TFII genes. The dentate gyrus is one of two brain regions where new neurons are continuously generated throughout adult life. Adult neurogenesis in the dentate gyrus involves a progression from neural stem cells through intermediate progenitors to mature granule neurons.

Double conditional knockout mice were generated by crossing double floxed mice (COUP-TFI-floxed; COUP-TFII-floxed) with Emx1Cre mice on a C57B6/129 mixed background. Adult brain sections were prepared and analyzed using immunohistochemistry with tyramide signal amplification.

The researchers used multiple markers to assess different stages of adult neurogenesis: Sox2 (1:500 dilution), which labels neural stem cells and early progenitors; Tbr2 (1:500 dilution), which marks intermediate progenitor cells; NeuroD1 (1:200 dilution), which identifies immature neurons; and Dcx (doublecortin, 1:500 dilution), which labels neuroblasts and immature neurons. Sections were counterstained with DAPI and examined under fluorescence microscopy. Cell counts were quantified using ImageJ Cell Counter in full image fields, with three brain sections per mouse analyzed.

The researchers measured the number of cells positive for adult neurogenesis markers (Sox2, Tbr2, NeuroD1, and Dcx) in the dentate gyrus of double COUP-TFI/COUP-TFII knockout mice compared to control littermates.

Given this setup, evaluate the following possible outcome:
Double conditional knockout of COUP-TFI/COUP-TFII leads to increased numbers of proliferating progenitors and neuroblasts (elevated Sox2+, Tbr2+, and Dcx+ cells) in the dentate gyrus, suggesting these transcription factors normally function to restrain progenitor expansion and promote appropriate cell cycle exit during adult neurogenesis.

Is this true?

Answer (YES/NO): NO